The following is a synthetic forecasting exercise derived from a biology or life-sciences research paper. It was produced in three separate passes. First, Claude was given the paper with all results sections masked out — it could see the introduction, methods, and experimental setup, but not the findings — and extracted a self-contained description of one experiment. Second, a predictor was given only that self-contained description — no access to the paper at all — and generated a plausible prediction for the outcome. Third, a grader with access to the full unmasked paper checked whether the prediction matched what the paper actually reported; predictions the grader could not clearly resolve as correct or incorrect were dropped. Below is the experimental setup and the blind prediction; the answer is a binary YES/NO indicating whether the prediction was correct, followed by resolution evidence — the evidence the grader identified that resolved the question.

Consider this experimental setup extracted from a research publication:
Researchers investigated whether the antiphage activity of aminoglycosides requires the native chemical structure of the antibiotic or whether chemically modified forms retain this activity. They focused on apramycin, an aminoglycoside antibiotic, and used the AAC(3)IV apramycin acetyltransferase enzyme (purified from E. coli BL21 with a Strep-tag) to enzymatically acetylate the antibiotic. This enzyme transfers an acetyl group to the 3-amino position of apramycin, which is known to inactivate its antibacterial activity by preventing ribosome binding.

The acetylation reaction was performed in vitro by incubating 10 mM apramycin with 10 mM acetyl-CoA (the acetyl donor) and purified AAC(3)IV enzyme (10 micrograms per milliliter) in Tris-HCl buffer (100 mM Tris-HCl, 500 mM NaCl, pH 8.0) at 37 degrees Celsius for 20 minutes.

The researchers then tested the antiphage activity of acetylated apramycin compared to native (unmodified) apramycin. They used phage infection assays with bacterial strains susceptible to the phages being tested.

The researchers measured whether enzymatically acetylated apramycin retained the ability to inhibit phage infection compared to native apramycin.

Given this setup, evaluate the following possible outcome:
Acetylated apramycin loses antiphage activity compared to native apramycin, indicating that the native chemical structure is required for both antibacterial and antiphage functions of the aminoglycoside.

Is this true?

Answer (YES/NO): NO